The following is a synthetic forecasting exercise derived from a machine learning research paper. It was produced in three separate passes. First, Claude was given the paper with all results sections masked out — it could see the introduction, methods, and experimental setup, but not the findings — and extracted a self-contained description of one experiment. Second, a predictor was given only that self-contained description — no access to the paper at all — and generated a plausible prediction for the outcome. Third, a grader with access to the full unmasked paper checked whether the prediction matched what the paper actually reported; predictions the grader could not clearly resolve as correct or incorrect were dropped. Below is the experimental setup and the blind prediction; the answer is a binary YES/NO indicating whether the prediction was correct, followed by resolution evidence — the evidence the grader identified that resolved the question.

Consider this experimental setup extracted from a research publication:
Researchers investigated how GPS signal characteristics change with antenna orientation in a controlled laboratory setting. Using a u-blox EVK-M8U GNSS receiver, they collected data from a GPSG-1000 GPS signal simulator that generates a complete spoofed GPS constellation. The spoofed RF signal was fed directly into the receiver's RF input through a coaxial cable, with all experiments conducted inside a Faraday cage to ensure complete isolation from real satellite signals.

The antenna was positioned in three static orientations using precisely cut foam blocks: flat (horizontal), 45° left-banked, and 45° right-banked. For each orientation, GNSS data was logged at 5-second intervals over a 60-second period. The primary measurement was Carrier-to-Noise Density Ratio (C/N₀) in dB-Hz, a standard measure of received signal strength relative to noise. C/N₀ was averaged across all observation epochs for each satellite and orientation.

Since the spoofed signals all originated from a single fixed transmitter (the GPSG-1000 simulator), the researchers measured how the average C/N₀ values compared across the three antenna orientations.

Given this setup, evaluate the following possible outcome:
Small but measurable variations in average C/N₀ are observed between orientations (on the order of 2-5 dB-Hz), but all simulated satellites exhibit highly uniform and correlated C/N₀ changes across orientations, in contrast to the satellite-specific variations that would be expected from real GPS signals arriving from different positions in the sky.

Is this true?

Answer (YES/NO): NO